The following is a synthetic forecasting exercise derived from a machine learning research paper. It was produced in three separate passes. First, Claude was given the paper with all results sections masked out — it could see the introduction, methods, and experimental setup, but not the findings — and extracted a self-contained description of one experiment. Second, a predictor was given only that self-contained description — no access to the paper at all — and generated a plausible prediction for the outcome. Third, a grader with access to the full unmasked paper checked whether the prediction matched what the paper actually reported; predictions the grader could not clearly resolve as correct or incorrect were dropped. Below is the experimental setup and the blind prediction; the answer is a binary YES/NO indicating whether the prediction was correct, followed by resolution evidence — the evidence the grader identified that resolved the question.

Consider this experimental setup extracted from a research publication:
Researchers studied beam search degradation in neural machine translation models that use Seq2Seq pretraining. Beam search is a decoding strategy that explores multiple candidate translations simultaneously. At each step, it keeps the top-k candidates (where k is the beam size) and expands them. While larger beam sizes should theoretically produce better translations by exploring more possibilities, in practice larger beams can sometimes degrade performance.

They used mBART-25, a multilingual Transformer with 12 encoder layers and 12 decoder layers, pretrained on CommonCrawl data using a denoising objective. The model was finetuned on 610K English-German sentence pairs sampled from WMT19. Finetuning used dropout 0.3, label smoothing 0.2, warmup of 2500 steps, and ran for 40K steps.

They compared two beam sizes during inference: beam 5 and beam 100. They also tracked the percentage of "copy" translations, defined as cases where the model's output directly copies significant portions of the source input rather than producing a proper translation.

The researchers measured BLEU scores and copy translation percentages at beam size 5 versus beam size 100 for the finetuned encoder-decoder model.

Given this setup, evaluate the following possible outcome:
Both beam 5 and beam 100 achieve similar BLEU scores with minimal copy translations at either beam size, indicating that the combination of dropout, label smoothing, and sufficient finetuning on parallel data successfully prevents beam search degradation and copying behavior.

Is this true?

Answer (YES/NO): NO